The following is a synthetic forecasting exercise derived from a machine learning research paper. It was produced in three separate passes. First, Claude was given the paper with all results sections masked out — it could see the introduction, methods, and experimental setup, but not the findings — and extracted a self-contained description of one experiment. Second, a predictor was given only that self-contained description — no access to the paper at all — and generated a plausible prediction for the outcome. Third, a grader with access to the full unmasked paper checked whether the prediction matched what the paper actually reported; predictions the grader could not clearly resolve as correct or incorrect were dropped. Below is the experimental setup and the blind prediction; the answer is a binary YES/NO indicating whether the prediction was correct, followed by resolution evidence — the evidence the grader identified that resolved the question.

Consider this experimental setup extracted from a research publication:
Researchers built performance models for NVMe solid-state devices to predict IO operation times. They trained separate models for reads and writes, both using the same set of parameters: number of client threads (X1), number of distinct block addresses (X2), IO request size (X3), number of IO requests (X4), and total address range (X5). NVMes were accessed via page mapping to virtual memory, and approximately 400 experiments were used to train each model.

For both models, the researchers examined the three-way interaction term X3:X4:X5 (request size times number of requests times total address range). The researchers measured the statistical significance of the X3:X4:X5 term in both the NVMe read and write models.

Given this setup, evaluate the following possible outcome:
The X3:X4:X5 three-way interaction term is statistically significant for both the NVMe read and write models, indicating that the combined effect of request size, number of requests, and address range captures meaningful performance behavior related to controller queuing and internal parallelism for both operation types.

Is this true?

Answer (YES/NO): YES